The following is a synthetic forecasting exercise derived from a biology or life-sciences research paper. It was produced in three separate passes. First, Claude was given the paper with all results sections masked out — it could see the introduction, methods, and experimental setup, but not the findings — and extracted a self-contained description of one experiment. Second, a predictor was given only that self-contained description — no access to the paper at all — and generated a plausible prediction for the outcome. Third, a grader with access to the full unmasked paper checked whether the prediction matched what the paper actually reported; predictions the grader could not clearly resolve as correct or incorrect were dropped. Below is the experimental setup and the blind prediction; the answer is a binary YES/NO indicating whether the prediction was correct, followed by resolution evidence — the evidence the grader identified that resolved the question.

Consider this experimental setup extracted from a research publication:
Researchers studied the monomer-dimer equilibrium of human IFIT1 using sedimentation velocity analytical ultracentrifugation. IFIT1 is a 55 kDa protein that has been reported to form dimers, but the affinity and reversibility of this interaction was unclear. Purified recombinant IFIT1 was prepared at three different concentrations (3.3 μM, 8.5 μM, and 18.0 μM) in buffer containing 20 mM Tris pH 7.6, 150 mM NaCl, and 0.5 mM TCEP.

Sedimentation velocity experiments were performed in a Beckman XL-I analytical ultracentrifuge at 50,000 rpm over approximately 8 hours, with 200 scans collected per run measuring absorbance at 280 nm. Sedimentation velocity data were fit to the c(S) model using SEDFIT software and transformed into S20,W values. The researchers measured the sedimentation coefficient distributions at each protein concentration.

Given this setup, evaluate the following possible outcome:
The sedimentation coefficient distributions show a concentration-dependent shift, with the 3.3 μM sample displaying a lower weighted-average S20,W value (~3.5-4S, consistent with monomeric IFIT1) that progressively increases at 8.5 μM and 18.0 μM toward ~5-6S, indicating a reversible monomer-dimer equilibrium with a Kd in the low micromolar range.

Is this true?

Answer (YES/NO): NO